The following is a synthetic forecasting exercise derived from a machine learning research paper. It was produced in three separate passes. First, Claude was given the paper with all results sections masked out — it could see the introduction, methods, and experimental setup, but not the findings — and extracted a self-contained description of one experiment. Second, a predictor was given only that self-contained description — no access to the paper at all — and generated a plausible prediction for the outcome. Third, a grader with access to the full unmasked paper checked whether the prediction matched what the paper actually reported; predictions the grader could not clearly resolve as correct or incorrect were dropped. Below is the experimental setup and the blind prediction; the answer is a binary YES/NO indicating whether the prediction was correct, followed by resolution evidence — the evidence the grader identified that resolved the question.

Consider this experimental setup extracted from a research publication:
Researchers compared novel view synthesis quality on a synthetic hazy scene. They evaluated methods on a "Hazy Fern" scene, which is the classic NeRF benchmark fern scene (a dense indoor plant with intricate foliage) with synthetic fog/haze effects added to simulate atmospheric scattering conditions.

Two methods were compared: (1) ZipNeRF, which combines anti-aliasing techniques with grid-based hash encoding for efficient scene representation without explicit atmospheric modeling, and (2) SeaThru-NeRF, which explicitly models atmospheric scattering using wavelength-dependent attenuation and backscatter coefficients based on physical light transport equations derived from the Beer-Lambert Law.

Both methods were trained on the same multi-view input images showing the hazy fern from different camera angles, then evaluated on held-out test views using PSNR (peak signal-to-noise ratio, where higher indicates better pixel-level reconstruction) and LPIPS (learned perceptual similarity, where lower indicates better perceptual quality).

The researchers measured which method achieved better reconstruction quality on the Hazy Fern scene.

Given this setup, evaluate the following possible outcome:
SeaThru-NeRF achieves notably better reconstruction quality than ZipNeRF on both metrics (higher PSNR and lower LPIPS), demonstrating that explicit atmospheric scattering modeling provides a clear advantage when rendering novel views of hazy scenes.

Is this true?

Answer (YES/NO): NO